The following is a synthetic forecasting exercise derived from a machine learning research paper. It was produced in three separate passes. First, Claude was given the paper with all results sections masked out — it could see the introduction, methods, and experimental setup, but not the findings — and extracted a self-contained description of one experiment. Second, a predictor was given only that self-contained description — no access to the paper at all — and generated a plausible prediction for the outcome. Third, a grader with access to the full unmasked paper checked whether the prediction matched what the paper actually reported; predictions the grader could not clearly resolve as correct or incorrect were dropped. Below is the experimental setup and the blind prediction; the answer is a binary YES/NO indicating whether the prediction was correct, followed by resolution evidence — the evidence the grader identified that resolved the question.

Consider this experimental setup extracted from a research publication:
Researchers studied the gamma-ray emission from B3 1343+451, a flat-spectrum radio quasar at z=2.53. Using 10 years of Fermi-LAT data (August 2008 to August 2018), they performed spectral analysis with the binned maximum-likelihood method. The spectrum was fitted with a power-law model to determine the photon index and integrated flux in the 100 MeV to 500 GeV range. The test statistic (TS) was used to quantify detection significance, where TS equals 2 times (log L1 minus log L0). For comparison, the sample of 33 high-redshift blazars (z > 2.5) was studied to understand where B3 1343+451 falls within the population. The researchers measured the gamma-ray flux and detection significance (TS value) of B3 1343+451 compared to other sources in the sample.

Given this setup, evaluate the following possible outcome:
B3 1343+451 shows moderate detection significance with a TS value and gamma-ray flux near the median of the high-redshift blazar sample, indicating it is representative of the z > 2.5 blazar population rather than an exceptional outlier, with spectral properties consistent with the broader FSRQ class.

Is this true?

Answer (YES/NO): NO